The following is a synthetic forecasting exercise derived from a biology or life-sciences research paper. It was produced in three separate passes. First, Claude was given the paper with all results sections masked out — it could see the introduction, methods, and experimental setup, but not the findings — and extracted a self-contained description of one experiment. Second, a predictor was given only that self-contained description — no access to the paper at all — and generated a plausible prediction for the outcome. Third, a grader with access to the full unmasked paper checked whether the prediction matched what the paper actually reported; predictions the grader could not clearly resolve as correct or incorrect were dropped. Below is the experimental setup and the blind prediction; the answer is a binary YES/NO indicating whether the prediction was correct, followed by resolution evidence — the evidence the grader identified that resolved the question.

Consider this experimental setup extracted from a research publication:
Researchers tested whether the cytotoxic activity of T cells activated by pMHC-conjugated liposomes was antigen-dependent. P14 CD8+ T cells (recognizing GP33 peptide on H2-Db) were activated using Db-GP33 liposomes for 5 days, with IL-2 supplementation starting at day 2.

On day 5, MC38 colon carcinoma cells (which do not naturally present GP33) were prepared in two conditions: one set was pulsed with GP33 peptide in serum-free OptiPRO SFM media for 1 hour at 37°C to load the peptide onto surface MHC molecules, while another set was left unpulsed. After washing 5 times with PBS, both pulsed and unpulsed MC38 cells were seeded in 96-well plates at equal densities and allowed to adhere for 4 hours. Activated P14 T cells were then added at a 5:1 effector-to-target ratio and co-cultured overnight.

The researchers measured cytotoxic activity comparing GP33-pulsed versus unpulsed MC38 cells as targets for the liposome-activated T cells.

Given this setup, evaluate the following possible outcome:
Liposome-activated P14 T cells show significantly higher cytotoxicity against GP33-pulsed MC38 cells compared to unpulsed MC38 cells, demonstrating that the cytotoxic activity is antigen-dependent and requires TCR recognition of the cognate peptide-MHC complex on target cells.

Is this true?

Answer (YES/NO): YES